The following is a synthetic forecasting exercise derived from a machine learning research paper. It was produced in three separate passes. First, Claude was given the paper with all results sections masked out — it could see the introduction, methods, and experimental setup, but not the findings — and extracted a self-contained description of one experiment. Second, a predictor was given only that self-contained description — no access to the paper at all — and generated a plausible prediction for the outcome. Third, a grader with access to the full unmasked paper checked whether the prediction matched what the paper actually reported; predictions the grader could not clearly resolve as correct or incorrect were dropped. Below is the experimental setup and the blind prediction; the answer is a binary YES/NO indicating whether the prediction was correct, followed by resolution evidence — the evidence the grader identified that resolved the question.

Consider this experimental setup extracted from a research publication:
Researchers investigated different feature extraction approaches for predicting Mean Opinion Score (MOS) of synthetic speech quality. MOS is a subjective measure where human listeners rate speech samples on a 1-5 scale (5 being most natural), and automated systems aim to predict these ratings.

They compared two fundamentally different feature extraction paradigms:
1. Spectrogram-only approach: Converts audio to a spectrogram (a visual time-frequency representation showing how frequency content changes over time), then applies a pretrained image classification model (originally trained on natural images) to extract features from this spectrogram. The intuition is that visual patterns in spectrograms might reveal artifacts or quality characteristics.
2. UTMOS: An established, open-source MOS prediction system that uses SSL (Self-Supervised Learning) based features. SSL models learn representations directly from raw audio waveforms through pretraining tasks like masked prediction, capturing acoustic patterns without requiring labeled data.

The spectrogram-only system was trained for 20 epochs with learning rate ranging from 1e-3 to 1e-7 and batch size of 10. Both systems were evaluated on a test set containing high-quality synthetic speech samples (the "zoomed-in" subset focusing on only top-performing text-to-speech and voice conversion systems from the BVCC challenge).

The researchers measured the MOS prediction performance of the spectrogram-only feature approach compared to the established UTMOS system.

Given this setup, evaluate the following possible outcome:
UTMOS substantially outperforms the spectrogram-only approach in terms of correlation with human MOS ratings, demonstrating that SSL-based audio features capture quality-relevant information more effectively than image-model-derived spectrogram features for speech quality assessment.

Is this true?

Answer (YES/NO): NO